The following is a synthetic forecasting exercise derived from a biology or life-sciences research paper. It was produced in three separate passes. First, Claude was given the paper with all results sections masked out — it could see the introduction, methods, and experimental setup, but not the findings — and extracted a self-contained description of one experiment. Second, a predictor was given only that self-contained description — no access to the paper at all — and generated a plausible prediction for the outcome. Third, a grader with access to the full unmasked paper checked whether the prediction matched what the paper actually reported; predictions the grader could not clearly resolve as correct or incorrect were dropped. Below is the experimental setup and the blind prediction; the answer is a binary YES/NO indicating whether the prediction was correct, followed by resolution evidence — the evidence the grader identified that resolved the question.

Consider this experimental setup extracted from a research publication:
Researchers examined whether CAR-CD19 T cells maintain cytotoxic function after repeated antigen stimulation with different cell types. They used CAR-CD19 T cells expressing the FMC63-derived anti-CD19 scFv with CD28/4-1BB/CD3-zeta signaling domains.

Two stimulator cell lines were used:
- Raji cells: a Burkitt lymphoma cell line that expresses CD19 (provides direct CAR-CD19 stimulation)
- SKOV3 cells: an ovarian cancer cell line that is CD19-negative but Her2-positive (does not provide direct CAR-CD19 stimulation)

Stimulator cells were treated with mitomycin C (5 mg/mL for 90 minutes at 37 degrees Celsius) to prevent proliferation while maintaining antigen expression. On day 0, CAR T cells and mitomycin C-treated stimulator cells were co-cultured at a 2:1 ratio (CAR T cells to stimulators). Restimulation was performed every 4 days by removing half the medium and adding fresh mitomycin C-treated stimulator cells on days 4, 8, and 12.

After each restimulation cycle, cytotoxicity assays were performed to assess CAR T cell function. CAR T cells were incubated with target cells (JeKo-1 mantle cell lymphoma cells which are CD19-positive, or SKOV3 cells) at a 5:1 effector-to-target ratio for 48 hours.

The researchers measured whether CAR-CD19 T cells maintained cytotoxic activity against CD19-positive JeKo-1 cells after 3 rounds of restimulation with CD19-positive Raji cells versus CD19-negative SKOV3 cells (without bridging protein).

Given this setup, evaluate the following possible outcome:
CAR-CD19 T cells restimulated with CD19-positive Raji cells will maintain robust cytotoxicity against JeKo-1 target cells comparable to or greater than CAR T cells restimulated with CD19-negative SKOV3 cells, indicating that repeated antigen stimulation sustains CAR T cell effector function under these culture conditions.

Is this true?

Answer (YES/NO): YES